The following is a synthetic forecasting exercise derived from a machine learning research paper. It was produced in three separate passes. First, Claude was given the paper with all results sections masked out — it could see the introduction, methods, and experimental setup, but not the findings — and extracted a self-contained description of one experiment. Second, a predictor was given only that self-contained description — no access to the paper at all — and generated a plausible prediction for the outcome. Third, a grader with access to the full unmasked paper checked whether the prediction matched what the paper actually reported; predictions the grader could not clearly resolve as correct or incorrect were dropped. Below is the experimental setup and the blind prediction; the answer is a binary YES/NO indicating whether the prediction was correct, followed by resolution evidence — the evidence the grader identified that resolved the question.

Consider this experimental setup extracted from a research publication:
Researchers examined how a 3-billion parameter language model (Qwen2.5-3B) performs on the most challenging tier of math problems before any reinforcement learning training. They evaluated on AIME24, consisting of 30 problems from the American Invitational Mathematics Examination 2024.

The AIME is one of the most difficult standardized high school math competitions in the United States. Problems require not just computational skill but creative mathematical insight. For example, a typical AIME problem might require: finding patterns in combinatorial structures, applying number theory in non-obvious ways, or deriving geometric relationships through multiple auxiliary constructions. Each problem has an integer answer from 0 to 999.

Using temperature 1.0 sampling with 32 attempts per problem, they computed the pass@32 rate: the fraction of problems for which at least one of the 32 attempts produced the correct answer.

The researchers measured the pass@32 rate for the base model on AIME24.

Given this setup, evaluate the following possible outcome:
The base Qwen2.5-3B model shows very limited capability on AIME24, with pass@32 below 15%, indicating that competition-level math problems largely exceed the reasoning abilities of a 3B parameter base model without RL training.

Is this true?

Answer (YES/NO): YES